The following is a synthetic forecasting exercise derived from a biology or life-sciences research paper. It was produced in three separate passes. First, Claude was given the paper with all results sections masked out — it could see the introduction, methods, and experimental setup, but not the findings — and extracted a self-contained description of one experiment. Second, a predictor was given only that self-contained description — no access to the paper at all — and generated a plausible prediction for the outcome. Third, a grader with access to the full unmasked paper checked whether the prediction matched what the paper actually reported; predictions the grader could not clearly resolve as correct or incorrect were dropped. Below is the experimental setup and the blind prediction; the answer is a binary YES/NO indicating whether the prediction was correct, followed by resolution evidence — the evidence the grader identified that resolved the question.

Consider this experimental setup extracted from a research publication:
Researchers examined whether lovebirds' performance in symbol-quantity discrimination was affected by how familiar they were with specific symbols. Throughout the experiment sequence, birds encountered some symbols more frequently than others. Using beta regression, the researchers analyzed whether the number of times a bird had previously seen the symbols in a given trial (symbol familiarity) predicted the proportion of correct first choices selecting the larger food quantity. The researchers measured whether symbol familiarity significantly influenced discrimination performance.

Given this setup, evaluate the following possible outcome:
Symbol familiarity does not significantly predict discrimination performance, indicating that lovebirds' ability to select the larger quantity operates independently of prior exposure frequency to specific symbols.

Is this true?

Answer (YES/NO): YES